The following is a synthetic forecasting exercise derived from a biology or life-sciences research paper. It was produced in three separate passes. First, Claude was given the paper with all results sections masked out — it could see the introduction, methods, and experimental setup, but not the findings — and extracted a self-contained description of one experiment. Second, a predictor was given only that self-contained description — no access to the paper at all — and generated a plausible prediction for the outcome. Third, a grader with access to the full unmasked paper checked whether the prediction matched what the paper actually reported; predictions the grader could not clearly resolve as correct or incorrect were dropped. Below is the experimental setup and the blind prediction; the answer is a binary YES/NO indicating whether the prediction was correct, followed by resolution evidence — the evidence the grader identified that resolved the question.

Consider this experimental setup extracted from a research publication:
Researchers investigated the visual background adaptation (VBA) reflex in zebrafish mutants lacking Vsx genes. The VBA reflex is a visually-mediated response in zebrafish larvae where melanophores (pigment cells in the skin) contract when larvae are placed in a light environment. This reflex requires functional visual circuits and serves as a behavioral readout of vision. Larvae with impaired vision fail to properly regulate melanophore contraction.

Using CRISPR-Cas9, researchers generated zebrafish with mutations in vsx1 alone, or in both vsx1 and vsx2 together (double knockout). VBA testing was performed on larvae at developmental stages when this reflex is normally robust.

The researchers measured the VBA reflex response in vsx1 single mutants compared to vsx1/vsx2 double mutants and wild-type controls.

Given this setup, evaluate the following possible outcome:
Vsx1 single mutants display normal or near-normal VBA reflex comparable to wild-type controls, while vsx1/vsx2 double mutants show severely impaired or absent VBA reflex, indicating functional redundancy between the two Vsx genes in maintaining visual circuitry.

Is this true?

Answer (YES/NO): NO